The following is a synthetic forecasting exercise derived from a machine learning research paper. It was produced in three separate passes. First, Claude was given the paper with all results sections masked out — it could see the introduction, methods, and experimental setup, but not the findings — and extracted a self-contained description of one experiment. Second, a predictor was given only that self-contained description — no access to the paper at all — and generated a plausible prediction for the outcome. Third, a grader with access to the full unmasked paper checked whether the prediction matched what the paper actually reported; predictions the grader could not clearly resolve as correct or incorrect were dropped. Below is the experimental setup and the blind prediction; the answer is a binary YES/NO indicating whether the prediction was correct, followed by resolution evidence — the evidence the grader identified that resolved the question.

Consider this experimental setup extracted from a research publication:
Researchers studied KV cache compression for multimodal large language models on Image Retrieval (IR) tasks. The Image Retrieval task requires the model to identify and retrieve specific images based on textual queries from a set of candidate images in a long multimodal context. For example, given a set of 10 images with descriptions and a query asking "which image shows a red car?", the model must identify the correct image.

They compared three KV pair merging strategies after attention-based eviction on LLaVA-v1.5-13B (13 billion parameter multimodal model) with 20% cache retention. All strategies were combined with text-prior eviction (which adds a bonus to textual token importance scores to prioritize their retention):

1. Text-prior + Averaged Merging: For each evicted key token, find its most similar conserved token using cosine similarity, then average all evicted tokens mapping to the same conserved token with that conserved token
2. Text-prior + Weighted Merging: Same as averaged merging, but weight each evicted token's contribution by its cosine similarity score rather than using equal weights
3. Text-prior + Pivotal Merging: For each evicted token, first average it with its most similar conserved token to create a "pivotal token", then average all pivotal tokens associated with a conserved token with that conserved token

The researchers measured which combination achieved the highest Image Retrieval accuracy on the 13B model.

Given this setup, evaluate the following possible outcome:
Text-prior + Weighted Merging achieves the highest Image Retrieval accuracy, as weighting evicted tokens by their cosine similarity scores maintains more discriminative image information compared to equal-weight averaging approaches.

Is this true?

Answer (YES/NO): NO